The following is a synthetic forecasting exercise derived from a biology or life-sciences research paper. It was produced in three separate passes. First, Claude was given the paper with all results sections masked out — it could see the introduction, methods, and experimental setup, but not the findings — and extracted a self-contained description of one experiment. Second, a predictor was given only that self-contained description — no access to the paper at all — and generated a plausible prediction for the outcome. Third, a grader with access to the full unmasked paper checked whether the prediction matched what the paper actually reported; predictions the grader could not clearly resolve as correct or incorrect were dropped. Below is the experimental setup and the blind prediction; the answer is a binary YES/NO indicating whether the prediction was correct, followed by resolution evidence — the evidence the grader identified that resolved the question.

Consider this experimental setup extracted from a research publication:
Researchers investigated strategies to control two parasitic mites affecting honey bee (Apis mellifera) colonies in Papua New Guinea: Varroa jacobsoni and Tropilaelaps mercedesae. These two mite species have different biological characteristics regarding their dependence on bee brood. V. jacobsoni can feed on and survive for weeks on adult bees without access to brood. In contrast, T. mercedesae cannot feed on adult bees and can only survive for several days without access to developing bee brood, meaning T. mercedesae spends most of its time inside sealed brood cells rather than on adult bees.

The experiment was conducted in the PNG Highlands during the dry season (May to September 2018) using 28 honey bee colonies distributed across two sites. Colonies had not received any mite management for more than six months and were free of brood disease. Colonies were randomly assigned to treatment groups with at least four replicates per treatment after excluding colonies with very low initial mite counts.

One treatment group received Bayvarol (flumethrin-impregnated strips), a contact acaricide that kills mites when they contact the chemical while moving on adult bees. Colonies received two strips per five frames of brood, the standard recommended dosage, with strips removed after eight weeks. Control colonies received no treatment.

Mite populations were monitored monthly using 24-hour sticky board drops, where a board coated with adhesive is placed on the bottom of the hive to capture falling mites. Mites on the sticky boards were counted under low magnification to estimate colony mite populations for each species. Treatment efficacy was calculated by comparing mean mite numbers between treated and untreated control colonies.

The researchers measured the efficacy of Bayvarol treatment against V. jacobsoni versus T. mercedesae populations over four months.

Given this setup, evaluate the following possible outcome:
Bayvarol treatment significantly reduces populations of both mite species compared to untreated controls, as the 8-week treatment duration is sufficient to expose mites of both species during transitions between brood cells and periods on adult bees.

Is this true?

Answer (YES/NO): NO